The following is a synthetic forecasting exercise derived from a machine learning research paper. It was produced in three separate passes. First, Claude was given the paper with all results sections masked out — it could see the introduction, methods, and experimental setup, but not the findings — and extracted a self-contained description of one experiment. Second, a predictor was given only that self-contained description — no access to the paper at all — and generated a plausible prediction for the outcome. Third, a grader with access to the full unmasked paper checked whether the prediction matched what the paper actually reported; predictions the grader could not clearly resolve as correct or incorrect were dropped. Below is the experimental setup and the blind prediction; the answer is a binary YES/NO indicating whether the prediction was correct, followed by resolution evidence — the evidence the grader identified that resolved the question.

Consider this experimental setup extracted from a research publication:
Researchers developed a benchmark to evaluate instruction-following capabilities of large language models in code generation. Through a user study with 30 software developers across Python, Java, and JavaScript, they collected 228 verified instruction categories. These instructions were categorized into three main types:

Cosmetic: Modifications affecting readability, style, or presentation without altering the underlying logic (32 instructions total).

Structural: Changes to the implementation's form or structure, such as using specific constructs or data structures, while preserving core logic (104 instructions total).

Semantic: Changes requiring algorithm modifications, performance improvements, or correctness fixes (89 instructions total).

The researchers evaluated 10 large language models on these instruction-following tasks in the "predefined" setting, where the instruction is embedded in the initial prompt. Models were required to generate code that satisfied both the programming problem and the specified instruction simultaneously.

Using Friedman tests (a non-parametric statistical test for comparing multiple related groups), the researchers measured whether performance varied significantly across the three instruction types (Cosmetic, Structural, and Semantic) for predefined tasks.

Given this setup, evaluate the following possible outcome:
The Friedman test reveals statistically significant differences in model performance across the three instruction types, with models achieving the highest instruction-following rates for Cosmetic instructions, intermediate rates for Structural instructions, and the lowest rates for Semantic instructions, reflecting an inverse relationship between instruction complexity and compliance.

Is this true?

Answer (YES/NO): NO